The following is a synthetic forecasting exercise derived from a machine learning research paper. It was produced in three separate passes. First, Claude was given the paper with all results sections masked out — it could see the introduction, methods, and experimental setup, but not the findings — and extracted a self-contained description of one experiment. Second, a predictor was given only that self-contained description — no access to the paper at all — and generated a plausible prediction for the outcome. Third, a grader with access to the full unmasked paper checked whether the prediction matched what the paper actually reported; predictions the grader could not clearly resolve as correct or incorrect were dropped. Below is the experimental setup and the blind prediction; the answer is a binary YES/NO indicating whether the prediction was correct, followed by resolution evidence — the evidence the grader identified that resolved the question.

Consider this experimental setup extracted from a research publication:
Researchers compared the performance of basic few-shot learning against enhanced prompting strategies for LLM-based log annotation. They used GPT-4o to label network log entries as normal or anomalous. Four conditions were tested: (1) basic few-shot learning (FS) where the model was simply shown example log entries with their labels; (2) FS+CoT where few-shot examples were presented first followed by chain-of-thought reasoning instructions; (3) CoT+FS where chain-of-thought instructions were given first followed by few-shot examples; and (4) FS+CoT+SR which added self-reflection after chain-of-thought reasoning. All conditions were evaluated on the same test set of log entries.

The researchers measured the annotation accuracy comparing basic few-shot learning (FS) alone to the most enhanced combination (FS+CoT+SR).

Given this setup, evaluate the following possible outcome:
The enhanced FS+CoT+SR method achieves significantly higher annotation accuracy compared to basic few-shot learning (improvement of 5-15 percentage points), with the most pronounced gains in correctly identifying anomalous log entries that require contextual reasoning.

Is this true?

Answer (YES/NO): NO